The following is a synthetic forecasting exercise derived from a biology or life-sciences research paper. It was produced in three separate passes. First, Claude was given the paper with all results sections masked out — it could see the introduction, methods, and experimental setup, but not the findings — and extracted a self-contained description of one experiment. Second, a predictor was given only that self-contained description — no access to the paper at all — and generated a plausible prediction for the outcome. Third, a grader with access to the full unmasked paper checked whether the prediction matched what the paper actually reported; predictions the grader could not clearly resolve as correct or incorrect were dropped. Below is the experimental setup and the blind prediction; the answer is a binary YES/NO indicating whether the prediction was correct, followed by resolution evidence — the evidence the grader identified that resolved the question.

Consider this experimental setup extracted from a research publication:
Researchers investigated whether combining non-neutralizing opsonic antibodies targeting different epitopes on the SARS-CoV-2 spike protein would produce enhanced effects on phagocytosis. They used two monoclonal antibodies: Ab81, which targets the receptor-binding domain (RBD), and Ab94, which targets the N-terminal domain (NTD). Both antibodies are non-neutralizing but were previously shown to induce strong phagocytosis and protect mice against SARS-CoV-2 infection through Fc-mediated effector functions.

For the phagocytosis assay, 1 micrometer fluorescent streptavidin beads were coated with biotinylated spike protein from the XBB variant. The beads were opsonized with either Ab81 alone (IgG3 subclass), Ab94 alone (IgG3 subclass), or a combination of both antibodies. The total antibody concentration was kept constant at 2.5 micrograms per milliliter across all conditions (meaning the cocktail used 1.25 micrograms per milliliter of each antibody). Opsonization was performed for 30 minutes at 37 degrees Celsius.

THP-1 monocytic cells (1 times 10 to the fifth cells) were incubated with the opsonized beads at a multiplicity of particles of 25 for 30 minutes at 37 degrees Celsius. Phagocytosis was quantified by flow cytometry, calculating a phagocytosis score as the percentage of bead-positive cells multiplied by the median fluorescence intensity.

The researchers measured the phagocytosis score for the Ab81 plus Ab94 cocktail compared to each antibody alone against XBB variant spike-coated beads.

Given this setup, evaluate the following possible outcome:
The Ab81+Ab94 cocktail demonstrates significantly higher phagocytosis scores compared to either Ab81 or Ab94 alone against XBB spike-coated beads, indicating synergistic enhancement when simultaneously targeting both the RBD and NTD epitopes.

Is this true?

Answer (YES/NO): YES